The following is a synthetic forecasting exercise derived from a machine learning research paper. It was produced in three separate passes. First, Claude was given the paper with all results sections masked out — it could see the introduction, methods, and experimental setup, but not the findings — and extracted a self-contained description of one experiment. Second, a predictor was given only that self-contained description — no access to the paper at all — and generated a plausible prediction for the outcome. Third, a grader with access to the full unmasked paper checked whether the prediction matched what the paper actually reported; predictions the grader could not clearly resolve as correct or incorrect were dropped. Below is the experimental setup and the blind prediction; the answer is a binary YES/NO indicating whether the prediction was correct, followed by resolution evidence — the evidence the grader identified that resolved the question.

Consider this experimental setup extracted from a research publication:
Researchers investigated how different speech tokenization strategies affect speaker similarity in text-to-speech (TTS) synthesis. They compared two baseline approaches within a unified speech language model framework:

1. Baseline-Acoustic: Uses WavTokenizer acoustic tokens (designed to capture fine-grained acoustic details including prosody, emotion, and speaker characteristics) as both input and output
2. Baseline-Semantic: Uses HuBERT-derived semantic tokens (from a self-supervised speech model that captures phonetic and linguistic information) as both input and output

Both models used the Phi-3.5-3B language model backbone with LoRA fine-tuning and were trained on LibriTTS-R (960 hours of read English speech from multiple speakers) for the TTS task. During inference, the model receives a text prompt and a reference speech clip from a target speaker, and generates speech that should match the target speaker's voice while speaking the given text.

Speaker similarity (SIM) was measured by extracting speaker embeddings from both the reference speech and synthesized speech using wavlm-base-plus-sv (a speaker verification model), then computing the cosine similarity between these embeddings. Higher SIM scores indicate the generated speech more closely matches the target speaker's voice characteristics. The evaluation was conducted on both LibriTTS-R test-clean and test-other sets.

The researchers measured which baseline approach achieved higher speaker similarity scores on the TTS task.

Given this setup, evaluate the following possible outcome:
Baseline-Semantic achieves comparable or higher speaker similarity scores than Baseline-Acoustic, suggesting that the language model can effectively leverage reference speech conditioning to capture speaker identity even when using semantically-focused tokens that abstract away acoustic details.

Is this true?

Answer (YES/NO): NO